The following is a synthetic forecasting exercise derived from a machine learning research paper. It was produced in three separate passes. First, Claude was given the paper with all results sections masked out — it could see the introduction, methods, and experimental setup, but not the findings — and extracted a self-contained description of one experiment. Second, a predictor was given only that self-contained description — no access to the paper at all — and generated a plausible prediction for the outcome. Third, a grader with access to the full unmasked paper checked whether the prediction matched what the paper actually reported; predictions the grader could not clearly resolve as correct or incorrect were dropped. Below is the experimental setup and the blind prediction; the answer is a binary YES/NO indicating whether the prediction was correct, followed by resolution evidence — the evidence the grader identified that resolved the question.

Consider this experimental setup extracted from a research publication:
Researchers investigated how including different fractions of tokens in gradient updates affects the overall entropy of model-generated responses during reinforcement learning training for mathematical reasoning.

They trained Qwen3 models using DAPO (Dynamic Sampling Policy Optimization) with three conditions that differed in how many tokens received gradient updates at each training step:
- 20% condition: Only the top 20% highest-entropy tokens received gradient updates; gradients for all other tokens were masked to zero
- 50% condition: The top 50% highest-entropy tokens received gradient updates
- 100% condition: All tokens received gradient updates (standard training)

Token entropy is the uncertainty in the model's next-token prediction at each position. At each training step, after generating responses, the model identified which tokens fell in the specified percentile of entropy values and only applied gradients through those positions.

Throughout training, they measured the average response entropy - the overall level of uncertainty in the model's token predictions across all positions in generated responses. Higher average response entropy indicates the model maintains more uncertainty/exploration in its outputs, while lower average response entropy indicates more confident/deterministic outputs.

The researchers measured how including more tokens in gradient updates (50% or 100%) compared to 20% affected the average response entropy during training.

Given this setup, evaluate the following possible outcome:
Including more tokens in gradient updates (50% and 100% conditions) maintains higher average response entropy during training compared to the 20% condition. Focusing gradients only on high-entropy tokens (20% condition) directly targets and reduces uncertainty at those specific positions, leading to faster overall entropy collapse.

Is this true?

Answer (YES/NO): NO